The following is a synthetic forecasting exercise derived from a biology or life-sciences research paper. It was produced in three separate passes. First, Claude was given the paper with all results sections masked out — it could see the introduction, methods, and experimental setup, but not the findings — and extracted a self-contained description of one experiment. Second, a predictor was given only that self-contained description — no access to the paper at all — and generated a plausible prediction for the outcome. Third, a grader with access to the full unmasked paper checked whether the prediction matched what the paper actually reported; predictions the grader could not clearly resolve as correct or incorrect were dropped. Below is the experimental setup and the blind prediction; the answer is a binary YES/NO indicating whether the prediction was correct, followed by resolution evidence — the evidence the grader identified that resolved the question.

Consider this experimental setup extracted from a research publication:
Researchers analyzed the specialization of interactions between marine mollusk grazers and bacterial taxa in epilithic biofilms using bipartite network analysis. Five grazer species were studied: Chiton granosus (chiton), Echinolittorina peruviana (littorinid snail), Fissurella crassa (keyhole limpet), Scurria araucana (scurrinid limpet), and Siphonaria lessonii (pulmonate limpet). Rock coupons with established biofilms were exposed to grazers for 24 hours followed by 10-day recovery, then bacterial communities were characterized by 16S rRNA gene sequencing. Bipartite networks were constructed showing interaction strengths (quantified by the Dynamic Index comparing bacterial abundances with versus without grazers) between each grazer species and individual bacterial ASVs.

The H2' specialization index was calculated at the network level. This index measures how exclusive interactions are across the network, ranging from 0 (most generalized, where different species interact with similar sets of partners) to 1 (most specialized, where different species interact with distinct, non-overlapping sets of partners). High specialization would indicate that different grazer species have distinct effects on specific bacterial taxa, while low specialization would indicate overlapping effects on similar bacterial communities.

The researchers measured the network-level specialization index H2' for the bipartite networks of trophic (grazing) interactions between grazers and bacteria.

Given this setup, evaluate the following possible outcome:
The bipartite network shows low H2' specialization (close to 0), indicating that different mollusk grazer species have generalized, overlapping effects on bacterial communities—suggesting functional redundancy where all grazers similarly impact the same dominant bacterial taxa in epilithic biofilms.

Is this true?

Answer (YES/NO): YES